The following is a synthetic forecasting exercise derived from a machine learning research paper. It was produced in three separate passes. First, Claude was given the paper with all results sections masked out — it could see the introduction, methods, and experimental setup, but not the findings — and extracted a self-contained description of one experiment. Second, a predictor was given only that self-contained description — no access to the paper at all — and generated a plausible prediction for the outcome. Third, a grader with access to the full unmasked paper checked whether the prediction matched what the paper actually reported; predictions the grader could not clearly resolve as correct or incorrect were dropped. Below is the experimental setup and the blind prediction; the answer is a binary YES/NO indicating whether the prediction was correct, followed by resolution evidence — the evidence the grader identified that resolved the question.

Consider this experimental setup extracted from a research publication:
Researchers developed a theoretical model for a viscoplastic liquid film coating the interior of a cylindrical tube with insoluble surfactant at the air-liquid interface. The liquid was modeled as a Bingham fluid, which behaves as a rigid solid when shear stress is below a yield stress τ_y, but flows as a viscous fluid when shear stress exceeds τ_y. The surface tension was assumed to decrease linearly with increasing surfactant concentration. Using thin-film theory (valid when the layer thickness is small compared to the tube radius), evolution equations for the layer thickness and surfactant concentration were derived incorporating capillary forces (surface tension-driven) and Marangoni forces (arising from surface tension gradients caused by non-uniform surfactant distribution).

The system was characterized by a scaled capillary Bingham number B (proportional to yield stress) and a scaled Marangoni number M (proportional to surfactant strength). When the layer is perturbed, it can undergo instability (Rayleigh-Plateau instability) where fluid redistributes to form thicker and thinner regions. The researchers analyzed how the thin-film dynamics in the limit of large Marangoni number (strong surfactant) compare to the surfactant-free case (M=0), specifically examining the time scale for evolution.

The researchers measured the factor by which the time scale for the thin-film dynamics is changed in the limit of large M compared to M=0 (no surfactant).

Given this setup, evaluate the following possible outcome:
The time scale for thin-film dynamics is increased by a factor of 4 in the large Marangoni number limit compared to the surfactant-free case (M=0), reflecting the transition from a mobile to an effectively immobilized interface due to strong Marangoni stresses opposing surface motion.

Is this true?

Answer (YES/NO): YES